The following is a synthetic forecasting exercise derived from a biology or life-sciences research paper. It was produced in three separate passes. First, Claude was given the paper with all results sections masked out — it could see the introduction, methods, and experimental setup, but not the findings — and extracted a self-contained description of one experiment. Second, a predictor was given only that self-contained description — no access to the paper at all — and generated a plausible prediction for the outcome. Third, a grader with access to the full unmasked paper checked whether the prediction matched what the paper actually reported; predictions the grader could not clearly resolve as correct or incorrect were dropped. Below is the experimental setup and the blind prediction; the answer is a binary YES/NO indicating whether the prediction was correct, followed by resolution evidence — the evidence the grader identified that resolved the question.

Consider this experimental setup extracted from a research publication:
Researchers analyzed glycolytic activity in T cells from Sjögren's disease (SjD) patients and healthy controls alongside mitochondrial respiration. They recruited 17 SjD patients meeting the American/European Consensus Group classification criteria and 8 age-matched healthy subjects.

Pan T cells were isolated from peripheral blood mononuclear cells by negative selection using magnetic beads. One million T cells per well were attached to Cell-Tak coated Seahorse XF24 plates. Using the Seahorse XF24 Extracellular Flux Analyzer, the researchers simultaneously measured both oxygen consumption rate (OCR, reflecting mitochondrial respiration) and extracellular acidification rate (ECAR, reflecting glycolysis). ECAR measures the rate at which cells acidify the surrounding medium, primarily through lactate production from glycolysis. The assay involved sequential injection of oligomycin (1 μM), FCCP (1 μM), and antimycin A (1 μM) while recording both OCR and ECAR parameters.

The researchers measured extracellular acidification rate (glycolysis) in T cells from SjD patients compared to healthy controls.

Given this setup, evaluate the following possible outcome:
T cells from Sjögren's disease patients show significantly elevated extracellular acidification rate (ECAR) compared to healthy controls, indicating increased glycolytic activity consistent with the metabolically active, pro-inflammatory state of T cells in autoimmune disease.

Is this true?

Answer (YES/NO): NO